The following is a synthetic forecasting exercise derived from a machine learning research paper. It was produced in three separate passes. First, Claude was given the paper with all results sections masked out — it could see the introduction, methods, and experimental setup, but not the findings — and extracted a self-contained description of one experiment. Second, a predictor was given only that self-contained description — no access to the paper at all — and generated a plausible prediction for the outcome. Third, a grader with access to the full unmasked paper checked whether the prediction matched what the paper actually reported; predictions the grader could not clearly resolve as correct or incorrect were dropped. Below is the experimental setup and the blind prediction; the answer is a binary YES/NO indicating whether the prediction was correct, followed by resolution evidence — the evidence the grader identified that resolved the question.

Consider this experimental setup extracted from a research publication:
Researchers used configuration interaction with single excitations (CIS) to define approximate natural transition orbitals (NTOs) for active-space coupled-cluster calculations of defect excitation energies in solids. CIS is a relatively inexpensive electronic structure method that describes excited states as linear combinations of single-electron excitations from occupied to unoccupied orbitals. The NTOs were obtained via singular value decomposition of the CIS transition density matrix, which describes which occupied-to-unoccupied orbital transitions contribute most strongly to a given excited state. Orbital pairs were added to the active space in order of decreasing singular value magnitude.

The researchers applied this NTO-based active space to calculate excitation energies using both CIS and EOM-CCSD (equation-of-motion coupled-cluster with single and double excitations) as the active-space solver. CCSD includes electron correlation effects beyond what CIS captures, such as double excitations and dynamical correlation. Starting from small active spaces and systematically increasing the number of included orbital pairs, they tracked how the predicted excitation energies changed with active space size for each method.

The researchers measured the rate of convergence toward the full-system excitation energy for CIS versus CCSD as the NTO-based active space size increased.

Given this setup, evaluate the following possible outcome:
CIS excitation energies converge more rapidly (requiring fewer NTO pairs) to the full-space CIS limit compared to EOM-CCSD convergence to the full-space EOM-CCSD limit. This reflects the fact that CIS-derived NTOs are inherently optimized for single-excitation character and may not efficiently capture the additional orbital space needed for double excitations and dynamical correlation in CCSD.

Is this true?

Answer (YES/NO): YES